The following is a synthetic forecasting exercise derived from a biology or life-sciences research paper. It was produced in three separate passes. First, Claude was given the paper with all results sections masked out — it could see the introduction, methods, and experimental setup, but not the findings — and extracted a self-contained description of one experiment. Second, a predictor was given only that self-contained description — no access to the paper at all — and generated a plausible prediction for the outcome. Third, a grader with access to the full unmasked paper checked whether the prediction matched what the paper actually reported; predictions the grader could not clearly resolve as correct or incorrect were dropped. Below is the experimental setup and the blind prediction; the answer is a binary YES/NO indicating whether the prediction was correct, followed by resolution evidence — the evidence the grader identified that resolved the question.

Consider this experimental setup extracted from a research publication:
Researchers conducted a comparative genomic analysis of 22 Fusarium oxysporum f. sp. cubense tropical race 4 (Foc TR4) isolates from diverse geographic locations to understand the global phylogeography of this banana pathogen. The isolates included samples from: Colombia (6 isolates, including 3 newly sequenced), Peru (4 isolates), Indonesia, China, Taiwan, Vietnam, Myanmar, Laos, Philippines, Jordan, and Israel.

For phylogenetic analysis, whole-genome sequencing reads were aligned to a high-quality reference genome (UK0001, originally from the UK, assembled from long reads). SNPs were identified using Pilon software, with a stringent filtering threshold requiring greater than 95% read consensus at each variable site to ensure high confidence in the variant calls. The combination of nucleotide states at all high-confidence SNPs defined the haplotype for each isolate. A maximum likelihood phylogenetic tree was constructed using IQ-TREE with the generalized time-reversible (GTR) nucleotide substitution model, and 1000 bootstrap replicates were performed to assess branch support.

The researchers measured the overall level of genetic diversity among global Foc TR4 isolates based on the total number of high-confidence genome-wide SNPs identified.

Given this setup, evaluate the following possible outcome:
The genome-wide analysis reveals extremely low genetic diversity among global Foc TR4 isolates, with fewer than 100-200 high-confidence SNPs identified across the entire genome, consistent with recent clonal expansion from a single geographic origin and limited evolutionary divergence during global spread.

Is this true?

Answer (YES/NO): NO